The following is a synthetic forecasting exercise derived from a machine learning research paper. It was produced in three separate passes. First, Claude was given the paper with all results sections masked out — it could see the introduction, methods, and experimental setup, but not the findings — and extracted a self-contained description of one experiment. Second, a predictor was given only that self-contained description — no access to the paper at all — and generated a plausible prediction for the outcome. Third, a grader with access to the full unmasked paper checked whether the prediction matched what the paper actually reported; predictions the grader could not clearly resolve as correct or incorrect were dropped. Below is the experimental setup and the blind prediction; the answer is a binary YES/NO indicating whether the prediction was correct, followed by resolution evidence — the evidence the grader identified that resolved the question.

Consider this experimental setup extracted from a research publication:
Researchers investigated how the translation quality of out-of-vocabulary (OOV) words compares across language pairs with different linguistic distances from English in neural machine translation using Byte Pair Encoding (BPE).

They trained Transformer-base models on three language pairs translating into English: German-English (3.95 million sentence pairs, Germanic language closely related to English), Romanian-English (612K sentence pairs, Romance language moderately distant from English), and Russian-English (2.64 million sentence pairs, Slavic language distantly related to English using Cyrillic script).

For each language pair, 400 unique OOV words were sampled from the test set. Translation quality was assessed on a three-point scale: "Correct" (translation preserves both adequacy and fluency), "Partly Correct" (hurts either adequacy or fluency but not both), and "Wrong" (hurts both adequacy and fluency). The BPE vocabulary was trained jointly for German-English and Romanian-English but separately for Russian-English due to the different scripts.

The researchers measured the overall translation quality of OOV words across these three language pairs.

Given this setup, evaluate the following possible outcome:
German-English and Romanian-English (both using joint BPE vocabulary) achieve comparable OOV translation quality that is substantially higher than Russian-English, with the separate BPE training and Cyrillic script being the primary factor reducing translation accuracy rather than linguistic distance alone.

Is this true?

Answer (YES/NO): NO